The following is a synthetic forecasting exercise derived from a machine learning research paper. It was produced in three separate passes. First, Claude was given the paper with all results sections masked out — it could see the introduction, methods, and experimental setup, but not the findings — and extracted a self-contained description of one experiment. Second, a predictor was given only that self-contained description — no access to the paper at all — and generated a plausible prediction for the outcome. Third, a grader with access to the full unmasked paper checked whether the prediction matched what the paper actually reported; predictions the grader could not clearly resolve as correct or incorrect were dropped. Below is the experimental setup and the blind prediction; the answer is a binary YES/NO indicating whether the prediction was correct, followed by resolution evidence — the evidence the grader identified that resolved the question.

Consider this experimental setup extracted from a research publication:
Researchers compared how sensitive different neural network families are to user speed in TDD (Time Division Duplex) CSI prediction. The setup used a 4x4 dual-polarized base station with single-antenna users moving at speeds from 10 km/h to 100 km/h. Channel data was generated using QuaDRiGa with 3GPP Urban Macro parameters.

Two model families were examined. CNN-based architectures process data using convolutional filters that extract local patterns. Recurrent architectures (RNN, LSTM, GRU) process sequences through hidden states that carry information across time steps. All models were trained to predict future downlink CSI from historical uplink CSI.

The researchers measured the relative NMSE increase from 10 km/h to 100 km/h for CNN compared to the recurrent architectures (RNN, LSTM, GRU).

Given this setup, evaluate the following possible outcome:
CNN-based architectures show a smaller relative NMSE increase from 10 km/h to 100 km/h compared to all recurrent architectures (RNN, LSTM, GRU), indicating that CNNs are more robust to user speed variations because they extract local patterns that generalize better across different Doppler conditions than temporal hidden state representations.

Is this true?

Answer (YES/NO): NO